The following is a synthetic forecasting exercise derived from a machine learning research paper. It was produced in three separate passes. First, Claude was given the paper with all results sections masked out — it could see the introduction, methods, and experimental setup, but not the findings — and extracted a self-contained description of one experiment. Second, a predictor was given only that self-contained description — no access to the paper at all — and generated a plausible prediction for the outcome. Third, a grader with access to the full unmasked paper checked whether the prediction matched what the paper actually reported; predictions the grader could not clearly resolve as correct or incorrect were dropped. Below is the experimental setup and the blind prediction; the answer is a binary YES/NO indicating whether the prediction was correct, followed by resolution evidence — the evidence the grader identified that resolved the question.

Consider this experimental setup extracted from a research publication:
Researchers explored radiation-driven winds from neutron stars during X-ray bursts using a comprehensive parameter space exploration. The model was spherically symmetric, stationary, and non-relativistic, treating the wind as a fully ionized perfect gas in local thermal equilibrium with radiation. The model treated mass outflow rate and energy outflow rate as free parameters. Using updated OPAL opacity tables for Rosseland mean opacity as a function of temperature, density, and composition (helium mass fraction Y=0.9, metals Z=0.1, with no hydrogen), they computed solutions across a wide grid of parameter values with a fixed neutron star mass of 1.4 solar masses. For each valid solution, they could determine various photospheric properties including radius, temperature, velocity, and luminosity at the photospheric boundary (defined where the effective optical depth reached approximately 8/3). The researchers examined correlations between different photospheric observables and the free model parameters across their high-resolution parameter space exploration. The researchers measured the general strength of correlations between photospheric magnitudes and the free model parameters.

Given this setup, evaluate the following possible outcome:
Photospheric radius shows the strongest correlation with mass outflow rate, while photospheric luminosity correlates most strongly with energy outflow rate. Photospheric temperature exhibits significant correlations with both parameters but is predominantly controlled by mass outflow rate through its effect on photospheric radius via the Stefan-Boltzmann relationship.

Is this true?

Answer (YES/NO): NO